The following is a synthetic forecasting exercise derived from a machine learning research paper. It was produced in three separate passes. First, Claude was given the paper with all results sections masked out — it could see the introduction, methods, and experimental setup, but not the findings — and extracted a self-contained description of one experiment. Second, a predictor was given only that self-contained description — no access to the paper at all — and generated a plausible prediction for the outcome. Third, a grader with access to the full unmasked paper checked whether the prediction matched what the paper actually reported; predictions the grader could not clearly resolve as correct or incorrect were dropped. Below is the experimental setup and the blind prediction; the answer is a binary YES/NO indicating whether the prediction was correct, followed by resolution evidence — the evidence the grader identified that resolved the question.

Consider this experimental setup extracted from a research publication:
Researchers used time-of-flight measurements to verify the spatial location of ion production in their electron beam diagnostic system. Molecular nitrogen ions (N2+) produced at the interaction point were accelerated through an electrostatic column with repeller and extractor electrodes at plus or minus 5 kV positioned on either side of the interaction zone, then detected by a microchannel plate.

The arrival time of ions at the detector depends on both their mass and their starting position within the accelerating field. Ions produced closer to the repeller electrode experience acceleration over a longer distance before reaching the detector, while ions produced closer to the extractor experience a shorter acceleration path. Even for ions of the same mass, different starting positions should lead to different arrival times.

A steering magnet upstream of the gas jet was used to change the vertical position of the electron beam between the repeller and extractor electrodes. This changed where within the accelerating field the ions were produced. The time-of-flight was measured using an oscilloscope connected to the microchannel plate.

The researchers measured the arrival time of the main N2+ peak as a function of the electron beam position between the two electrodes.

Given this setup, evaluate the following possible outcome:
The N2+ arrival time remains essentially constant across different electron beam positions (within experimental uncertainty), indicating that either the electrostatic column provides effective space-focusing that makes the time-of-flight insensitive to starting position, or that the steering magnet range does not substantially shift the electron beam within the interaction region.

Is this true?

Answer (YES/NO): NO